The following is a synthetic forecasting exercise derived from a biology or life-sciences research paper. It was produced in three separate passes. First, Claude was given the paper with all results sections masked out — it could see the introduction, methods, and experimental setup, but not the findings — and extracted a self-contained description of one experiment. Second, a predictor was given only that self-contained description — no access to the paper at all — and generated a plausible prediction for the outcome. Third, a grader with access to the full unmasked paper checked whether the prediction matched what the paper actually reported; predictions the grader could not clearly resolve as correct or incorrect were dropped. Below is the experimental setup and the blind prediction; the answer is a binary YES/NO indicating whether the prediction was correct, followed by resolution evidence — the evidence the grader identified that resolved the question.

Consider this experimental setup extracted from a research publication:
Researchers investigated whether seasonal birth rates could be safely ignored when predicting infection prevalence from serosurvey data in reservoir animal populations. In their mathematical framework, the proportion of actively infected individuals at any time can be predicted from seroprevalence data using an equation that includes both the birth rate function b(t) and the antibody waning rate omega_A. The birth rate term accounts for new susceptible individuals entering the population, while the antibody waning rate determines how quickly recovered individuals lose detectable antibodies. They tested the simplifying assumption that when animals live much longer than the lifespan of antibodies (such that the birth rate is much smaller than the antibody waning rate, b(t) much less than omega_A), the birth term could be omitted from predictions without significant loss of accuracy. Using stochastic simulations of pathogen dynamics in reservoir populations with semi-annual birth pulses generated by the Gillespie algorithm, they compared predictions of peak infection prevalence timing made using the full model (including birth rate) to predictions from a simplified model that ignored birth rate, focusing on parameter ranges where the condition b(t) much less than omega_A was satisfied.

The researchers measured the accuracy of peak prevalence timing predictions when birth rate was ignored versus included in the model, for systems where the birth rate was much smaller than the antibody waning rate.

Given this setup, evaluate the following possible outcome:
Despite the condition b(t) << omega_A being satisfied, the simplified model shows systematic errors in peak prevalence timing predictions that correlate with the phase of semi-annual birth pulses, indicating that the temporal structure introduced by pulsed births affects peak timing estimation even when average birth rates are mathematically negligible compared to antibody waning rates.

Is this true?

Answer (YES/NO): NO